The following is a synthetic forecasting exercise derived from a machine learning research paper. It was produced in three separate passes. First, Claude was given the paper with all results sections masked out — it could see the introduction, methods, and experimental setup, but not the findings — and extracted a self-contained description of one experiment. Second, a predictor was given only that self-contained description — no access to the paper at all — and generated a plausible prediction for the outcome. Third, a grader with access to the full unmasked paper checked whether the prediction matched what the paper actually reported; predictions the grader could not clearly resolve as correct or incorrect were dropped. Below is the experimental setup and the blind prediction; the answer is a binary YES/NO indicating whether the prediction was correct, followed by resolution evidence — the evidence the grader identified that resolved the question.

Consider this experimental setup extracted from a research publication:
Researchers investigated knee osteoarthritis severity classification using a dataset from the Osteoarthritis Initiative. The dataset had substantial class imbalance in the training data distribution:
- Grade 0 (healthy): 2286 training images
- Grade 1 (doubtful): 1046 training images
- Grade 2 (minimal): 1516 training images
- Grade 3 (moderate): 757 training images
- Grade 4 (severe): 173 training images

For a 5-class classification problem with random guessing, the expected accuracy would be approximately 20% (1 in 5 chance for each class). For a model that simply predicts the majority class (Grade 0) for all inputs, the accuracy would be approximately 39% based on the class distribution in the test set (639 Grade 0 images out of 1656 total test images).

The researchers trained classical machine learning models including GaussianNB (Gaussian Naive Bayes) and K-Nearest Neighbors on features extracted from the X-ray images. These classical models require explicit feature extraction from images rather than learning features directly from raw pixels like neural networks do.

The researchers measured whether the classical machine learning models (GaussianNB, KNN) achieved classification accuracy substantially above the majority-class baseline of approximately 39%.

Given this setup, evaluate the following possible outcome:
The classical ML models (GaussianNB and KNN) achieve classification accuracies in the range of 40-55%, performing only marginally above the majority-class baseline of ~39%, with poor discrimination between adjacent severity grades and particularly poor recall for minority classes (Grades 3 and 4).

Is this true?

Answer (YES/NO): NO